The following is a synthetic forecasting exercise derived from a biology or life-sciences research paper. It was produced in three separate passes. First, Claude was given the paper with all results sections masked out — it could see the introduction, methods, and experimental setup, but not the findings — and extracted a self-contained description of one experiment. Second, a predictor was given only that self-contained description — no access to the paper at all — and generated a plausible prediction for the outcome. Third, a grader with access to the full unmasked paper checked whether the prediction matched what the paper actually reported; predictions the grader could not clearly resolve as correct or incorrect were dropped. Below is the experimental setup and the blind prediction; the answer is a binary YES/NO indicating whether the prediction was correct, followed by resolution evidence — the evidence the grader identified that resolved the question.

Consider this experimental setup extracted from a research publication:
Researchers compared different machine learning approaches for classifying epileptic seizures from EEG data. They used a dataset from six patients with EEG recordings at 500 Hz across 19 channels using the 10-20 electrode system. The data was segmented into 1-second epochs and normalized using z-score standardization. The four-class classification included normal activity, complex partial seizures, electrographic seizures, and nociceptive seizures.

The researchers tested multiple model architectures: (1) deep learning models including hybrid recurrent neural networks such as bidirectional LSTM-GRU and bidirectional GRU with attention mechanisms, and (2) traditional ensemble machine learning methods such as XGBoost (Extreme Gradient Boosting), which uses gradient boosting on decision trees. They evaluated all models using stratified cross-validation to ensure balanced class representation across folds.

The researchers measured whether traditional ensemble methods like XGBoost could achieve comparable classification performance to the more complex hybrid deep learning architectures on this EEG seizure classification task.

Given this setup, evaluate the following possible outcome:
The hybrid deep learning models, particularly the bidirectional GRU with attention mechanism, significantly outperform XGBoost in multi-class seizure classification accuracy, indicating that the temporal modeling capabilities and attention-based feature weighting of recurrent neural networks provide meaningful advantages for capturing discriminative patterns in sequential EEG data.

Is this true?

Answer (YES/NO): NO